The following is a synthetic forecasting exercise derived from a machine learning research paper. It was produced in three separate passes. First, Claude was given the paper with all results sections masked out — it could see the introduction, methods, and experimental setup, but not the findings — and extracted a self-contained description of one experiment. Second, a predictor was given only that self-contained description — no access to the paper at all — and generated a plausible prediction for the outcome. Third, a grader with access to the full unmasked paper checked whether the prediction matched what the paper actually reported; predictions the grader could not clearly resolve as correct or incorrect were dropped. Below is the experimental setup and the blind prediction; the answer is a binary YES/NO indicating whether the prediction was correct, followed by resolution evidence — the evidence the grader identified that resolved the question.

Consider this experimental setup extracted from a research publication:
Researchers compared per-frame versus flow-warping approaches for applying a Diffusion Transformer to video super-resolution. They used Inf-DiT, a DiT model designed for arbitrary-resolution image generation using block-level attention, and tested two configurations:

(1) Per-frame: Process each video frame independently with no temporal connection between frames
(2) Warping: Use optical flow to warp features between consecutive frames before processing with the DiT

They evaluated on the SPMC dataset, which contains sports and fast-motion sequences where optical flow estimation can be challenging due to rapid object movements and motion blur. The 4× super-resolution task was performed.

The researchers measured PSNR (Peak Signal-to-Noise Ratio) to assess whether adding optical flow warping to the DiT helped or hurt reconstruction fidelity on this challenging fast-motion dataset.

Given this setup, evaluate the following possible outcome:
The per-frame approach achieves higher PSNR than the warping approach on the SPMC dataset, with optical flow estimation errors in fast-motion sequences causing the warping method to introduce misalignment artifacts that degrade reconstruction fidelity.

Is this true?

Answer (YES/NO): NO